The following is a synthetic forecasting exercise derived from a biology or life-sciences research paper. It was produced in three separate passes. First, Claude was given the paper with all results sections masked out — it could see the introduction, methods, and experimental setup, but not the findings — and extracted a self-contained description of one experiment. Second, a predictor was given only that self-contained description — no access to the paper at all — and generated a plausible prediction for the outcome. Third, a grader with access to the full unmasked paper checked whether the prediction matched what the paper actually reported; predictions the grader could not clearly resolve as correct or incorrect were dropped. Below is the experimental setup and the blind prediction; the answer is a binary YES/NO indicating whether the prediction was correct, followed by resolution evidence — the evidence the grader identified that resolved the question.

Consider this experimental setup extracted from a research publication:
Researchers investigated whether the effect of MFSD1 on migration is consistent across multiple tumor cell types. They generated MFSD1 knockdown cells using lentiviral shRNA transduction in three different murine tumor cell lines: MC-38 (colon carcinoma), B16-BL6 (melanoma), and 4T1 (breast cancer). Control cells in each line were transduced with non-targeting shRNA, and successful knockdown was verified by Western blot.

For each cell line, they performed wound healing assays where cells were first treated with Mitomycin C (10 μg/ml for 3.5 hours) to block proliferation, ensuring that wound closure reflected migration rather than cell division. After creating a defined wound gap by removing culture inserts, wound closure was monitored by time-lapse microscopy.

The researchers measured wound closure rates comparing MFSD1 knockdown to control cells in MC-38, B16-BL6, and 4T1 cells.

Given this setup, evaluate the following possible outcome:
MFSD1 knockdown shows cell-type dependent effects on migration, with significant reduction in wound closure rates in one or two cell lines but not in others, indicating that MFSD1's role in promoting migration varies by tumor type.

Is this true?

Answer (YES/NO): NO